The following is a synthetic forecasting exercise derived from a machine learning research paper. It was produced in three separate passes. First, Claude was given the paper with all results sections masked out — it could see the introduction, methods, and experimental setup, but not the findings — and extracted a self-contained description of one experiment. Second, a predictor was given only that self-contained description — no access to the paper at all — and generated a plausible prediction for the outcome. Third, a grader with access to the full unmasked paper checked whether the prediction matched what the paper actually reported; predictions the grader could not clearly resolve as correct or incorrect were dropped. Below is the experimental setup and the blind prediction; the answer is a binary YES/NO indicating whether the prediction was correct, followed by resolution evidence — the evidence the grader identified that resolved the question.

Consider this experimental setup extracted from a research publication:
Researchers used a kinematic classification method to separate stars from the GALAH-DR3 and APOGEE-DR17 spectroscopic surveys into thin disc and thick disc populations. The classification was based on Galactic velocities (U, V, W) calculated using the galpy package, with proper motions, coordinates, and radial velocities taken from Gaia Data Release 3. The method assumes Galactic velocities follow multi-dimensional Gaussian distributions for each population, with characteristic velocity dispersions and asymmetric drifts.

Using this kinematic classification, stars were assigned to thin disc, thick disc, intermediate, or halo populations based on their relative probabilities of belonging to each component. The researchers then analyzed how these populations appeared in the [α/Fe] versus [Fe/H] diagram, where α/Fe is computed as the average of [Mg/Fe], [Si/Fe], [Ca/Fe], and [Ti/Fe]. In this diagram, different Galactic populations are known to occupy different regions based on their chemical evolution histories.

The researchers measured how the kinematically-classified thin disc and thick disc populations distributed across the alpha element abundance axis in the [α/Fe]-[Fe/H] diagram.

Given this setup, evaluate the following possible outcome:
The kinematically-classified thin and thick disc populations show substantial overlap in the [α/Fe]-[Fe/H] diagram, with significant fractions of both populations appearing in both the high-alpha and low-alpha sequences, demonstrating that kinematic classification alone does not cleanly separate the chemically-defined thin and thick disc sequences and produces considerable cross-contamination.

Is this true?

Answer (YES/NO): NO